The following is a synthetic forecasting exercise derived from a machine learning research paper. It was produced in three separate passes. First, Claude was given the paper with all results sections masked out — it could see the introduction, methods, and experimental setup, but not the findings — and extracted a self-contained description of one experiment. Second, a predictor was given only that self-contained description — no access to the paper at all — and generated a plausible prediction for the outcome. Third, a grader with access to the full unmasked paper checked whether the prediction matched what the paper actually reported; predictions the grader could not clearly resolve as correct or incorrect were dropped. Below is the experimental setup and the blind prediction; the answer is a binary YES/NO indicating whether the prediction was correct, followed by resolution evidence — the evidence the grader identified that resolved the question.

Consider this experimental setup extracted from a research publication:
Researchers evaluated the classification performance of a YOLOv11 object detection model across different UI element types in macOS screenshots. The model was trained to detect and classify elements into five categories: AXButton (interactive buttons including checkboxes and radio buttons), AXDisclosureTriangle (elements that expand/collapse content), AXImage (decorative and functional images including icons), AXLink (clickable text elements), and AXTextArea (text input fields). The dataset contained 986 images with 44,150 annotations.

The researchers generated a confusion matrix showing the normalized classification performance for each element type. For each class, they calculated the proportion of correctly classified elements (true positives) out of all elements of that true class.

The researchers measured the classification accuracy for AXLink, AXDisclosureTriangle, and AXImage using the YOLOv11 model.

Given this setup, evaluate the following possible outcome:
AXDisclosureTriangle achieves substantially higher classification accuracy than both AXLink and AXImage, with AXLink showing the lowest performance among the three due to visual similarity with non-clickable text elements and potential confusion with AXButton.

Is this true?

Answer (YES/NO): NO